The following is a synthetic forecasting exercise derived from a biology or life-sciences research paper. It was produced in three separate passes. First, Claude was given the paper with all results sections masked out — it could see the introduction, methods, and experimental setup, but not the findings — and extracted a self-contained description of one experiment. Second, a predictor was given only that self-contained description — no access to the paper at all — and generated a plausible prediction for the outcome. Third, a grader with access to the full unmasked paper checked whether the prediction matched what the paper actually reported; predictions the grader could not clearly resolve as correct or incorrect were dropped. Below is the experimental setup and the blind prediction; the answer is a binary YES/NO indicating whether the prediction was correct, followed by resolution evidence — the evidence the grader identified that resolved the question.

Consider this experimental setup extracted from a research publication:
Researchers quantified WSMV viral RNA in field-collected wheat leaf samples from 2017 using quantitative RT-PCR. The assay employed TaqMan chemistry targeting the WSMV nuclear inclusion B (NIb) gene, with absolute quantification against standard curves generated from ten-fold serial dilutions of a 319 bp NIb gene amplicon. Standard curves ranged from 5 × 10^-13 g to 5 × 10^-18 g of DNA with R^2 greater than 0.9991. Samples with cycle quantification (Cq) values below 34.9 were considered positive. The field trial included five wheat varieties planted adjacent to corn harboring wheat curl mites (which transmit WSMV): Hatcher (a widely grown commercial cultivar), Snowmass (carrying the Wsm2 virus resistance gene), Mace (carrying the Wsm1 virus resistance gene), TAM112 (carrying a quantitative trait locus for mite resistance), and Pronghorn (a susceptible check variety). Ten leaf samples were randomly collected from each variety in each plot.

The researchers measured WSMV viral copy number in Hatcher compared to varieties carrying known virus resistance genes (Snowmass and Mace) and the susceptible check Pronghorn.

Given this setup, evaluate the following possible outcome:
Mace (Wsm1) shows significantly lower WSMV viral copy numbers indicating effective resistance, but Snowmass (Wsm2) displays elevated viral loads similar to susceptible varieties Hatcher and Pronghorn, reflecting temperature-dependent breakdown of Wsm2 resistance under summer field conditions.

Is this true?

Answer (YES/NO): NO